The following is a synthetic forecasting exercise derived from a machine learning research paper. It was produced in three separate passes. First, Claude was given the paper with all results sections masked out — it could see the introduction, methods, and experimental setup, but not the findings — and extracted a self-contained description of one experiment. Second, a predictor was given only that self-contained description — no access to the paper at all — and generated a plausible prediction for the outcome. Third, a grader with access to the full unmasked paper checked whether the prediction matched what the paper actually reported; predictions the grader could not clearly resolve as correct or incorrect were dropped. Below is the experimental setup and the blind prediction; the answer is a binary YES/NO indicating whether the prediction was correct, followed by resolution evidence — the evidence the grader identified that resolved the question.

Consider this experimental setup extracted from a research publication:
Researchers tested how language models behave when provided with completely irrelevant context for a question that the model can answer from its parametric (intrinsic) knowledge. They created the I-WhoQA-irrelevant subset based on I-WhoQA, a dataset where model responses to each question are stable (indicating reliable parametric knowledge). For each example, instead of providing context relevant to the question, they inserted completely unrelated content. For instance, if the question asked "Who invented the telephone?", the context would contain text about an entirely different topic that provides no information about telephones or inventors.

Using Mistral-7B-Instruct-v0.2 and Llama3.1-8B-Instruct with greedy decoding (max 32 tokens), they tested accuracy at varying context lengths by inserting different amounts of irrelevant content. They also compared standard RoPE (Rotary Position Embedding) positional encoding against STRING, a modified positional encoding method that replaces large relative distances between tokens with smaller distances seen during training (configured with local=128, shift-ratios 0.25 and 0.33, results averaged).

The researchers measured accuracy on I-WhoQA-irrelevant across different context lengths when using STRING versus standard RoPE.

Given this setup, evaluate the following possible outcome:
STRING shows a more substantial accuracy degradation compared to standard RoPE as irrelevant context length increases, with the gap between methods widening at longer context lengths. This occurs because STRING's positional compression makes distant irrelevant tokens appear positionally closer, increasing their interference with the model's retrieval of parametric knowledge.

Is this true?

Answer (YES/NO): NO